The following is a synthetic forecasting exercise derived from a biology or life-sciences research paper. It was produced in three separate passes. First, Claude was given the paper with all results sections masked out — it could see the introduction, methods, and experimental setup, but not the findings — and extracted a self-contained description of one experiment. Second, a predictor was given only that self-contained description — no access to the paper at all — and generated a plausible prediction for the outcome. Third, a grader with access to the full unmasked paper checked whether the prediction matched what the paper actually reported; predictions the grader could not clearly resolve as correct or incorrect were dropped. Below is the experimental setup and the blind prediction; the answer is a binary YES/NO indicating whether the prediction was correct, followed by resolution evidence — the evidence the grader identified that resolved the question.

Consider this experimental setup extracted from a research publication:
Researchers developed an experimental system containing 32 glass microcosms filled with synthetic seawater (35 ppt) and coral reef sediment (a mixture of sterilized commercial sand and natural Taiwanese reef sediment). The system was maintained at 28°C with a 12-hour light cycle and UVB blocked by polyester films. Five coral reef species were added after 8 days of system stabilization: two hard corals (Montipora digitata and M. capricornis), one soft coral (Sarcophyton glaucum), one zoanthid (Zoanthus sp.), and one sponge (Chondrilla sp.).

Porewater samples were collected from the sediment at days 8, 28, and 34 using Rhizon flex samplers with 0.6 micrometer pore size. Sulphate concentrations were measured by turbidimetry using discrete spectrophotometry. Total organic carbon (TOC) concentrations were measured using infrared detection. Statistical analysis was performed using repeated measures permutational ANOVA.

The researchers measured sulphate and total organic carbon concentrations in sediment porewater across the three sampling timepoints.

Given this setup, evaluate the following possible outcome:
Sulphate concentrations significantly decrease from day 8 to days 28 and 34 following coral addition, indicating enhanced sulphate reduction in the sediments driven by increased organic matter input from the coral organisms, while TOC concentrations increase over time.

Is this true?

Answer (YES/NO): YES